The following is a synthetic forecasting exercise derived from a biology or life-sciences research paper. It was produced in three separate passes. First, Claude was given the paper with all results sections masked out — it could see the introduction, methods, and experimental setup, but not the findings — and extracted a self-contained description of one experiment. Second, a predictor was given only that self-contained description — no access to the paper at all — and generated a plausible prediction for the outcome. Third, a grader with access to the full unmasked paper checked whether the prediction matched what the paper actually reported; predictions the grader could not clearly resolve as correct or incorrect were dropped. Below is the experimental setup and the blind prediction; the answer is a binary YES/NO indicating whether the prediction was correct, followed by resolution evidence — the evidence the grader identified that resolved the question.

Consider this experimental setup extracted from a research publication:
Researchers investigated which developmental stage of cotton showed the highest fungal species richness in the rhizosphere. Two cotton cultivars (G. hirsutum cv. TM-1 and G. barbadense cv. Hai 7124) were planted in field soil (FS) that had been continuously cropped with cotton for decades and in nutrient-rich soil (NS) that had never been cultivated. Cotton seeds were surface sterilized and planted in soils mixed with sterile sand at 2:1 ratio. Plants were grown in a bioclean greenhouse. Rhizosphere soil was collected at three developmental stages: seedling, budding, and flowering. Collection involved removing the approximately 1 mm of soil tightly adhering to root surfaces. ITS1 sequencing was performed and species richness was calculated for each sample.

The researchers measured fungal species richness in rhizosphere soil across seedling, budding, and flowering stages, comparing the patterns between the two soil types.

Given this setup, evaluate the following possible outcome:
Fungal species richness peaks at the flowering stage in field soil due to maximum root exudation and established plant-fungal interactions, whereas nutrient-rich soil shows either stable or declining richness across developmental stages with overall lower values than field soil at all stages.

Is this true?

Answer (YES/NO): NO